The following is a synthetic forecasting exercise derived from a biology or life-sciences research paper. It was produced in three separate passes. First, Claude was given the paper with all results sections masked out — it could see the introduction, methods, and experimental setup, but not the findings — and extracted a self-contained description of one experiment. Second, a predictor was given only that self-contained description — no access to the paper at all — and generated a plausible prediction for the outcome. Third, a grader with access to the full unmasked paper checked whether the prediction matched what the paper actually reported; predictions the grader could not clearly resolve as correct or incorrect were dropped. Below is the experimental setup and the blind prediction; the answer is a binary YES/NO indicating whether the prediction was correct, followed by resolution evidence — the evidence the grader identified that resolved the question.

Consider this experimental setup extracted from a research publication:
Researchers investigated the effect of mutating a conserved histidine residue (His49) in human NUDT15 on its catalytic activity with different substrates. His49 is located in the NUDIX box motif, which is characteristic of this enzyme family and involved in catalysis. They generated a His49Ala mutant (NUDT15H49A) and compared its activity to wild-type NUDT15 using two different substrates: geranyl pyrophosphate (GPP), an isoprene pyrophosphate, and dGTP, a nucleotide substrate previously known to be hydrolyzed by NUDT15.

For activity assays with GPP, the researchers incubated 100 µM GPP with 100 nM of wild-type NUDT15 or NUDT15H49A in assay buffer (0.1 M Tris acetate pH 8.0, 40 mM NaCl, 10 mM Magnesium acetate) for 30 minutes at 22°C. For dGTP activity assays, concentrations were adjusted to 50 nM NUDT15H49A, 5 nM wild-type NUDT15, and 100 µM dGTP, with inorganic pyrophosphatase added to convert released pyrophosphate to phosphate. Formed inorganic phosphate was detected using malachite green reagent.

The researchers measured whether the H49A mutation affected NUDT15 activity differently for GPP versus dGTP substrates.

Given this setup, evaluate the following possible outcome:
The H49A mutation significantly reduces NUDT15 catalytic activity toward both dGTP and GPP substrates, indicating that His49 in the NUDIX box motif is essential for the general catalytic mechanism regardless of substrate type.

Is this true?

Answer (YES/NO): YES